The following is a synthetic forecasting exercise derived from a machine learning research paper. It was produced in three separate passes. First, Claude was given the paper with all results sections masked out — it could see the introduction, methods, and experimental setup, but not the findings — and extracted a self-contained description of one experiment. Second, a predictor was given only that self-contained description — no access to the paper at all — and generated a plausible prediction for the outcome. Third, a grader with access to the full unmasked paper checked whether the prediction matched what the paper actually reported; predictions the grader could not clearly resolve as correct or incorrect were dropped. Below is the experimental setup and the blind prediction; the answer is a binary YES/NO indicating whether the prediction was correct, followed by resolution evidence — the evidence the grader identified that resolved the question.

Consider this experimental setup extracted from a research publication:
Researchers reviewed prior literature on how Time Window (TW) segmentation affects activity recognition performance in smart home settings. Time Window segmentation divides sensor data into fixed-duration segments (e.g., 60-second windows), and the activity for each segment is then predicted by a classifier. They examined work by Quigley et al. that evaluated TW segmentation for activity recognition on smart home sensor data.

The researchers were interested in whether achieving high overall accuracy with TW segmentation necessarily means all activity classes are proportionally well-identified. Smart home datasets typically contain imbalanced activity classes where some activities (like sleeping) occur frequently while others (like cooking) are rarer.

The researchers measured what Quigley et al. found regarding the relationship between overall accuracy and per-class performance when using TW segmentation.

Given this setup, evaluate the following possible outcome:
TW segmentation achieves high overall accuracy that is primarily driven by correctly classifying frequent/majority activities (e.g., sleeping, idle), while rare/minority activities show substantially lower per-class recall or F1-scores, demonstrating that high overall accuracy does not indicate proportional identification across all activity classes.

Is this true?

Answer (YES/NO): NO